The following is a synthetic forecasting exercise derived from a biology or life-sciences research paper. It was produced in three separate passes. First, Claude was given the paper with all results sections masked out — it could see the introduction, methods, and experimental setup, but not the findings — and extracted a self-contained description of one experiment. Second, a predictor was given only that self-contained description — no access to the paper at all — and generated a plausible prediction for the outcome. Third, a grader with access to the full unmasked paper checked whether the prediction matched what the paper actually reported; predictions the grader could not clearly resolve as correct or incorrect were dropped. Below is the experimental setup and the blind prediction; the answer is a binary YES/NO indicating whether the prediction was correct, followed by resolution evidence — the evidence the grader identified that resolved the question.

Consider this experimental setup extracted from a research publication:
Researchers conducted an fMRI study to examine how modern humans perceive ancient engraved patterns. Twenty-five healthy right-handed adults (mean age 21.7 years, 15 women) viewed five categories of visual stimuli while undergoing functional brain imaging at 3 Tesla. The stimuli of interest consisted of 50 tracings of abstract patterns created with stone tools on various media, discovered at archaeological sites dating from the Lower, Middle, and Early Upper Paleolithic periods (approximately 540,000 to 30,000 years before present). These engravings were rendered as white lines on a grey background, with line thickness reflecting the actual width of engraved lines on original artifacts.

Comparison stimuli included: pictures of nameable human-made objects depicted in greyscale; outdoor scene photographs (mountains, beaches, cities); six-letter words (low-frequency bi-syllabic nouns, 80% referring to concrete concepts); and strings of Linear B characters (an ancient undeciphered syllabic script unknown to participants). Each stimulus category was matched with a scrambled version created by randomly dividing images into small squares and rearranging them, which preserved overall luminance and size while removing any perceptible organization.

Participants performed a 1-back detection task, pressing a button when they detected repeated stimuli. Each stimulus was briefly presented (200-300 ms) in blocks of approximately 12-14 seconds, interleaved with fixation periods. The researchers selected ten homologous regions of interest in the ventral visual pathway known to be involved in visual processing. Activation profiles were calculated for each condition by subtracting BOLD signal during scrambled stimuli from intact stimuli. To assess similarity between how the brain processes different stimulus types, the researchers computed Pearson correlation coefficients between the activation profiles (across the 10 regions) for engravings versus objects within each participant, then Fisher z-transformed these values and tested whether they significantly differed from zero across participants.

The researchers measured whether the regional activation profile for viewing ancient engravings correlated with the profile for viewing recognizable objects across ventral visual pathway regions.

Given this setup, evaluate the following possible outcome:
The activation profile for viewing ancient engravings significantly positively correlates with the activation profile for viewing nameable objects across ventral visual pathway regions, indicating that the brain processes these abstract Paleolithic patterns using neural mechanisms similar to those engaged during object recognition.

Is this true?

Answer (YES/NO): YES